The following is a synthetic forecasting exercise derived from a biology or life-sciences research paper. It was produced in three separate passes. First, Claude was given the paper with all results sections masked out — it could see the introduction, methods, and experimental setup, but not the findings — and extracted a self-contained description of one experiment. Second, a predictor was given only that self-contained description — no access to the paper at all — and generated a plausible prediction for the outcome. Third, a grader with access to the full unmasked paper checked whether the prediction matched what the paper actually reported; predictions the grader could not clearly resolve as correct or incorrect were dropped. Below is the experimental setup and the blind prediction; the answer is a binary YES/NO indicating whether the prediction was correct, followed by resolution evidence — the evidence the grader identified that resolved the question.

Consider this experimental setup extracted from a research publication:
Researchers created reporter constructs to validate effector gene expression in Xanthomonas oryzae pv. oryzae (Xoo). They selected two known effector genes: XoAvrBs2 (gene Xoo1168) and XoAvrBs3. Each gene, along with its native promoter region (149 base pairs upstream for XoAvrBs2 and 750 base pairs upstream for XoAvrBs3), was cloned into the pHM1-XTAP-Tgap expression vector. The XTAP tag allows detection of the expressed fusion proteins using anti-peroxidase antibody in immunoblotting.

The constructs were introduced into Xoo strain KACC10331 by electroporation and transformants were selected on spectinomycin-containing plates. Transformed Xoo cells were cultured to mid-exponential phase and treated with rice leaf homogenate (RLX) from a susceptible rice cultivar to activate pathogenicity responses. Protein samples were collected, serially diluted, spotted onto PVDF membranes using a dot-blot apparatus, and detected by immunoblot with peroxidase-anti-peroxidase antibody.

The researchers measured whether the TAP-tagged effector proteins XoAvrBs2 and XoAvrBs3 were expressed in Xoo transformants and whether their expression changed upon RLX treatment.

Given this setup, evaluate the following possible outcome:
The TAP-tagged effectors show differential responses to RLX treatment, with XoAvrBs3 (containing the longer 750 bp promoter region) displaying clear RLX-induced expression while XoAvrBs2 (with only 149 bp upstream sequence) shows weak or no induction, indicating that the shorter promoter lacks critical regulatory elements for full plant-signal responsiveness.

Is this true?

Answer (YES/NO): NO